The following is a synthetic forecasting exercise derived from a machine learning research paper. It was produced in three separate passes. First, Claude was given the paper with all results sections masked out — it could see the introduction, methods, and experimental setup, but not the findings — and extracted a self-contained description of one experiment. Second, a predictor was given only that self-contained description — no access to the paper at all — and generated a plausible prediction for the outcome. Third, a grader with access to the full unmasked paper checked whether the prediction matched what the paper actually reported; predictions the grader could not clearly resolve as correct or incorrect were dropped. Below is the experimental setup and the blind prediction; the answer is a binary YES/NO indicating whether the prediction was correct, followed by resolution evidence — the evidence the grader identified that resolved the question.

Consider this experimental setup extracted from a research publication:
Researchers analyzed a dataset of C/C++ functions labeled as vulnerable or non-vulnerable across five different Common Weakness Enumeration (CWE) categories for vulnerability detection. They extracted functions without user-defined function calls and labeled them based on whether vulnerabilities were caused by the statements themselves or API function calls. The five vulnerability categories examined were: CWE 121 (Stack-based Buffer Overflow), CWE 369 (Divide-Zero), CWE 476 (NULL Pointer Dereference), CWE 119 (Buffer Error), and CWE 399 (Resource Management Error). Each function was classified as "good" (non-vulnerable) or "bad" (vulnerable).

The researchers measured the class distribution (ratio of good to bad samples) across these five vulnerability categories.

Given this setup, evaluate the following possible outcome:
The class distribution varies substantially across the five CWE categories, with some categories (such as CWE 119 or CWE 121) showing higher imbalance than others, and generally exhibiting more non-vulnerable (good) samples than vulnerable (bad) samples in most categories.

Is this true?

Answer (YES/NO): NO